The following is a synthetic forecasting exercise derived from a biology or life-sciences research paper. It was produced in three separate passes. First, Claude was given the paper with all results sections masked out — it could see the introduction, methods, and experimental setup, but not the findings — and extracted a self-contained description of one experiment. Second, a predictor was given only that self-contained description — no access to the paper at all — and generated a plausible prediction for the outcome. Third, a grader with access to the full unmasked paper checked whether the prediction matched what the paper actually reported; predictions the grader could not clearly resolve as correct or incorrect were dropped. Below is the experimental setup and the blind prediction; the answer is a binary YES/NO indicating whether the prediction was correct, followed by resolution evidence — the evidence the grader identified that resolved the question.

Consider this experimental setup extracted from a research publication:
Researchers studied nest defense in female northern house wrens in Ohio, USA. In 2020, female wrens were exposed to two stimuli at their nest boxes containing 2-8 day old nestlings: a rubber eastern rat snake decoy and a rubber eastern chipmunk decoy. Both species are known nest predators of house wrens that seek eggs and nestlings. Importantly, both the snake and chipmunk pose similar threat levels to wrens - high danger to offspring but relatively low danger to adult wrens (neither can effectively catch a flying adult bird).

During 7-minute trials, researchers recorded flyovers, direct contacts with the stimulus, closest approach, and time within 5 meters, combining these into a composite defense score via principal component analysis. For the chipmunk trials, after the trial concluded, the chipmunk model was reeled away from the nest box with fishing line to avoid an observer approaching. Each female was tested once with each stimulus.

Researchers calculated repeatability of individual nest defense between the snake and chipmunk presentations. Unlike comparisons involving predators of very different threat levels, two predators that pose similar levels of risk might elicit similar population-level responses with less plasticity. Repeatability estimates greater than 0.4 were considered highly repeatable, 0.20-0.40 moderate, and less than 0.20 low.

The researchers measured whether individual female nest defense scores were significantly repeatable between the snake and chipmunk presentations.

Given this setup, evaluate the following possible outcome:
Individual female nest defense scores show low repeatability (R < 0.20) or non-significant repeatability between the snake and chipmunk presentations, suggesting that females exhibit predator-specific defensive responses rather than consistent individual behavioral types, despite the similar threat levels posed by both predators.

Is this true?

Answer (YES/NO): NO